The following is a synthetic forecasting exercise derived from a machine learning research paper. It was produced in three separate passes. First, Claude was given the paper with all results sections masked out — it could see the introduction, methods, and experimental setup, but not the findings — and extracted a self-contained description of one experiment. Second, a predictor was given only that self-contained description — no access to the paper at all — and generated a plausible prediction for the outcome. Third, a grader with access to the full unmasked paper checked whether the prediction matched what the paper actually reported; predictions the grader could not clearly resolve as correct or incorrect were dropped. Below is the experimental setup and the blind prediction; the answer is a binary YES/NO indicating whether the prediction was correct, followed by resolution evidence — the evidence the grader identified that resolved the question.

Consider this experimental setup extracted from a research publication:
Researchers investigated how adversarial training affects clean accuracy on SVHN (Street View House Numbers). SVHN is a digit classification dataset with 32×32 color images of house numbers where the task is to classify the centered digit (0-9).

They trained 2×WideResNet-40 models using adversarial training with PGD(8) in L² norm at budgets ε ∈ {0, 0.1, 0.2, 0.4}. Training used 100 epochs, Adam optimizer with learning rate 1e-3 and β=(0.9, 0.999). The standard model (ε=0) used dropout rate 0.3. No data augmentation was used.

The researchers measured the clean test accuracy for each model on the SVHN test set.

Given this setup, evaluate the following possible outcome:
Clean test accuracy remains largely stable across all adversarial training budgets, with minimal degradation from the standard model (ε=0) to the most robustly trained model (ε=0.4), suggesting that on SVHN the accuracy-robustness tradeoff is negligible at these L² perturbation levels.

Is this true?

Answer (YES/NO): NO